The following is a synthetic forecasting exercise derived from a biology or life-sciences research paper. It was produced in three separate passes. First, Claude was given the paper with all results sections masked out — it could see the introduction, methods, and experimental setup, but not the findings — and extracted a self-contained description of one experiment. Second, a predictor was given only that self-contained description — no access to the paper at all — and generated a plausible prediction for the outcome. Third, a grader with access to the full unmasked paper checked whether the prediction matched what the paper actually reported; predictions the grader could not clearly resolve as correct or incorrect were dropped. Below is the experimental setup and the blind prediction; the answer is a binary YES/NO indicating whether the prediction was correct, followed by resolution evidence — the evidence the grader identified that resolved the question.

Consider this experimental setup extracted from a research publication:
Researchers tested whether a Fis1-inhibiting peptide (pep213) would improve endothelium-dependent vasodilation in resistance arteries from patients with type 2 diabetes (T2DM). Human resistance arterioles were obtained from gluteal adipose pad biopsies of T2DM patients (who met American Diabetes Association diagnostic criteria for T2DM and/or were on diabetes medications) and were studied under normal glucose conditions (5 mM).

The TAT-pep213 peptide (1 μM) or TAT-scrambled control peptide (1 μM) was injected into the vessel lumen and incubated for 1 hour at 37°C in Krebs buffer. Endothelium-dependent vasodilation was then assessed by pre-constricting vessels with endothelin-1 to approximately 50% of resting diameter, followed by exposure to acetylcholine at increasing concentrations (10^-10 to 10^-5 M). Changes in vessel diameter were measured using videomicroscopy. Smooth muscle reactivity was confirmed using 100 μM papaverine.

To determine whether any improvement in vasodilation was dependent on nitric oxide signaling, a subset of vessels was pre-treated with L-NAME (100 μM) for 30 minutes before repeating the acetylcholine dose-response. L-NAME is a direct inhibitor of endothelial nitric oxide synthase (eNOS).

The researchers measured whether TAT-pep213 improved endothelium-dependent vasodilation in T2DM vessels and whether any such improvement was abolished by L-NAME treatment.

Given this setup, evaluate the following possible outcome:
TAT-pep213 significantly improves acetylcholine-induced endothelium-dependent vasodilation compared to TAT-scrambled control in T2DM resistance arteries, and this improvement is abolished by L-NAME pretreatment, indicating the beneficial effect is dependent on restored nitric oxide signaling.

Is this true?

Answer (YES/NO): YES